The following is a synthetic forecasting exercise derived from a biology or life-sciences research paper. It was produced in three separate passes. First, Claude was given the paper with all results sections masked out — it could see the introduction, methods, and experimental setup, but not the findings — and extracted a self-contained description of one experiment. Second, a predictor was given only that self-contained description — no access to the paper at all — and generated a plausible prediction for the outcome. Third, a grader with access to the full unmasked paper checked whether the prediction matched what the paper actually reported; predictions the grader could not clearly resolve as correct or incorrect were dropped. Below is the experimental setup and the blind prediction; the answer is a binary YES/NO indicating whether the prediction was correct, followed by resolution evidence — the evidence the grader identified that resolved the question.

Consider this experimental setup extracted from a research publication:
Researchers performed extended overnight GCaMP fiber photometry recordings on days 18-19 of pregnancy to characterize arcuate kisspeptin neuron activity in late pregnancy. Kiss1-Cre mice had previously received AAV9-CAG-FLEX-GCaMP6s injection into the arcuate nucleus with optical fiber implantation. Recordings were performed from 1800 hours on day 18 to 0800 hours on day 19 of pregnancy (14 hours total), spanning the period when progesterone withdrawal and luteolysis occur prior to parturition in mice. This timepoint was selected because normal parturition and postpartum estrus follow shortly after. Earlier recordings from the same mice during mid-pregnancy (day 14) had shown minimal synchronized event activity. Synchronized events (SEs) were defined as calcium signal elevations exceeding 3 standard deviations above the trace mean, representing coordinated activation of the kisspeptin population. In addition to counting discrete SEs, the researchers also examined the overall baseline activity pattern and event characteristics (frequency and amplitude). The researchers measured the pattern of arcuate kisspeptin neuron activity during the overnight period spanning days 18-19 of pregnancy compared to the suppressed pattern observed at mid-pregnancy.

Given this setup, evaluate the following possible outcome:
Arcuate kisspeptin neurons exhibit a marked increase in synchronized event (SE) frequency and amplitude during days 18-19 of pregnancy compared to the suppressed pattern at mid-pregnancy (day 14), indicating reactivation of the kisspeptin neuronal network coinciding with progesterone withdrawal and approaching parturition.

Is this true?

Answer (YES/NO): NO